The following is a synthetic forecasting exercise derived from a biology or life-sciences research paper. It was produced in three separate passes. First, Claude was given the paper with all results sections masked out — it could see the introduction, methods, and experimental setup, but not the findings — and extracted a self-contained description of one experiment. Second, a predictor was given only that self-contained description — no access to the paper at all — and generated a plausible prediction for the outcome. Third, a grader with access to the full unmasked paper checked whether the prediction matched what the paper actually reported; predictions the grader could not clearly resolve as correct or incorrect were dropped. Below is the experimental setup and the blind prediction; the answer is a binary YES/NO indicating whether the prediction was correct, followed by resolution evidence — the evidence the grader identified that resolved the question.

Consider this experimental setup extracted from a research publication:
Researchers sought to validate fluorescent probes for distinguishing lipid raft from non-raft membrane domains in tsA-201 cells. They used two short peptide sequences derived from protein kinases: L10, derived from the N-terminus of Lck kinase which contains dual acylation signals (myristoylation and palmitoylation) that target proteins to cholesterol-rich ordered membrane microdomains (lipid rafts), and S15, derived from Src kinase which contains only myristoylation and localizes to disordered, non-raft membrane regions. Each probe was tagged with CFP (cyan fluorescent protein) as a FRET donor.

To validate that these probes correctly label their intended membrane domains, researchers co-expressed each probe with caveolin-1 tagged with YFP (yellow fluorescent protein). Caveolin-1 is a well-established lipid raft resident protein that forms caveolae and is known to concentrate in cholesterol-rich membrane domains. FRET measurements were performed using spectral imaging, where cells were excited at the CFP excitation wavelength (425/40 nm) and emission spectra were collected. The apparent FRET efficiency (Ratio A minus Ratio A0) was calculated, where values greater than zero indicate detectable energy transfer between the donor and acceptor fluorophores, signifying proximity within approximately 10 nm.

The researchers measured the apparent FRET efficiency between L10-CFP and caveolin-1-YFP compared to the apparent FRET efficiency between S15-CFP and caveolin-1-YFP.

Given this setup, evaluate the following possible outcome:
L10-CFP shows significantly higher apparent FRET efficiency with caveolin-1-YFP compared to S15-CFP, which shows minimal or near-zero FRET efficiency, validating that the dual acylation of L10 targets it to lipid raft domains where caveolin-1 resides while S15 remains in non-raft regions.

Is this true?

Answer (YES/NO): YES